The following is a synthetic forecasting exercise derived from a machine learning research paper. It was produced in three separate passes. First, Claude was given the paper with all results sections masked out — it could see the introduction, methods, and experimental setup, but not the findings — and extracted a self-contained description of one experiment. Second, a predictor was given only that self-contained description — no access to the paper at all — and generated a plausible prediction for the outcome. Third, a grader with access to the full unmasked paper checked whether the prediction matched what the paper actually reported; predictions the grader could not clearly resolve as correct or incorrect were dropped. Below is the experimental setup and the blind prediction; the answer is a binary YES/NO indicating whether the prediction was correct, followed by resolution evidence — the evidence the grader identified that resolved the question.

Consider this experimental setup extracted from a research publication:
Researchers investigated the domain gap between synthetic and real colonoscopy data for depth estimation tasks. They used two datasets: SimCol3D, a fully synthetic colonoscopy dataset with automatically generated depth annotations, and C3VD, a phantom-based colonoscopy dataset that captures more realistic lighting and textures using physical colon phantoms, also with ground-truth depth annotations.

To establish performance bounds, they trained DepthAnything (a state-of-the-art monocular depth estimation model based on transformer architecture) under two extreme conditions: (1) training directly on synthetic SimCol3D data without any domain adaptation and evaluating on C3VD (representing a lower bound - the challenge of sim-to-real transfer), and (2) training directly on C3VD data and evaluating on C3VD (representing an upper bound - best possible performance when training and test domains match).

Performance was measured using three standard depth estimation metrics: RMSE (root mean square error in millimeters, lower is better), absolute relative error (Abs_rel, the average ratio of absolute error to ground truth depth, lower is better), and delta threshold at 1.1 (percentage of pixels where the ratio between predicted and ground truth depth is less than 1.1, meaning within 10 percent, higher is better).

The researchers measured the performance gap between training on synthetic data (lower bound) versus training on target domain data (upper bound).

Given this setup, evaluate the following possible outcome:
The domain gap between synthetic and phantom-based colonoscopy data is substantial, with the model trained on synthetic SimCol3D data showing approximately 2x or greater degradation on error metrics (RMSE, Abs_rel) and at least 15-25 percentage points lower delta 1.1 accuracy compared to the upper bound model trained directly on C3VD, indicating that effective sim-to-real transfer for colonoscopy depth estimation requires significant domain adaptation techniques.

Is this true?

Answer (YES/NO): YES